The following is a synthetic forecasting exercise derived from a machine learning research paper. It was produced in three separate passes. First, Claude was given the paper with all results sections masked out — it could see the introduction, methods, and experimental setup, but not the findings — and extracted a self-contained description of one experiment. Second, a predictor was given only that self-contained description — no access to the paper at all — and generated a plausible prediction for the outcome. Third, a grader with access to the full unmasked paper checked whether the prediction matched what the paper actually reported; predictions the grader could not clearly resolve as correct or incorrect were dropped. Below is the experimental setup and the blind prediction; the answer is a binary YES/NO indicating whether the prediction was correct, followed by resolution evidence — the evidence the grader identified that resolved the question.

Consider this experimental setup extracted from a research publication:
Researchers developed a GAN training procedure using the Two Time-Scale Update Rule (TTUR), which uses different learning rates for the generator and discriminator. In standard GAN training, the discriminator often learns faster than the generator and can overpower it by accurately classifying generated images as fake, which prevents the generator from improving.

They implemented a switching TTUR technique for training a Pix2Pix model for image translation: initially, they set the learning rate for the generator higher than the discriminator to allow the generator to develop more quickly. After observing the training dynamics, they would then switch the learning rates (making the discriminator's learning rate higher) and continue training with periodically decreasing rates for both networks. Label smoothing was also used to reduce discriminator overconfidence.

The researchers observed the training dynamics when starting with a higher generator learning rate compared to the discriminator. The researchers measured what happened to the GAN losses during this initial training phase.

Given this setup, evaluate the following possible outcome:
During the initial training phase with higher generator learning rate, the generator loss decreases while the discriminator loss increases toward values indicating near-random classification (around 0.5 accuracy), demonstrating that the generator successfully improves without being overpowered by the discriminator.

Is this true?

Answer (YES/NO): NO